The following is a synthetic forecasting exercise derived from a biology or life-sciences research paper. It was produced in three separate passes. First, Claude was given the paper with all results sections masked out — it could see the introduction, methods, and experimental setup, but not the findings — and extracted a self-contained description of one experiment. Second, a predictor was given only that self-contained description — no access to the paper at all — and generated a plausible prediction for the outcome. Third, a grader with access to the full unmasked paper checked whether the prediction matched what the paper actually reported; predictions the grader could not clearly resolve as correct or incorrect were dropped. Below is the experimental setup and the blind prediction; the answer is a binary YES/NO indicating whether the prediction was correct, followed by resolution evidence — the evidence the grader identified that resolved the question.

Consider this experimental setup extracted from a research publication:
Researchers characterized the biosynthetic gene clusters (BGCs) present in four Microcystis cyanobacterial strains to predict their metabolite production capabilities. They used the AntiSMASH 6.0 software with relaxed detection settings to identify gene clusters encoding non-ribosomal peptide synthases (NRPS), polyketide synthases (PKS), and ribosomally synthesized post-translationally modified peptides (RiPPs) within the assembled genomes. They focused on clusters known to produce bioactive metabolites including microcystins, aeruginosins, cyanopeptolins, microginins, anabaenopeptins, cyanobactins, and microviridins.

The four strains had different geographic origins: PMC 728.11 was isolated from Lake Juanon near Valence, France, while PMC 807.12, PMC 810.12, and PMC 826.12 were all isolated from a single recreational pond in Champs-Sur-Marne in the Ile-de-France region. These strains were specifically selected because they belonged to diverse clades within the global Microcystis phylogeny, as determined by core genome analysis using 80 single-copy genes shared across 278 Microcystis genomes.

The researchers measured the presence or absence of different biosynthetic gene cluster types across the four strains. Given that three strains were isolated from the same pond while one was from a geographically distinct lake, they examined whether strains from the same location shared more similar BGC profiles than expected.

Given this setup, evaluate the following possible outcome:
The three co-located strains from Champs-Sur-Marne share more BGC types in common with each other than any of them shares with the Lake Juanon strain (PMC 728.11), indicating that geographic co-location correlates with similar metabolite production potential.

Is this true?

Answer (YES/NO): NO